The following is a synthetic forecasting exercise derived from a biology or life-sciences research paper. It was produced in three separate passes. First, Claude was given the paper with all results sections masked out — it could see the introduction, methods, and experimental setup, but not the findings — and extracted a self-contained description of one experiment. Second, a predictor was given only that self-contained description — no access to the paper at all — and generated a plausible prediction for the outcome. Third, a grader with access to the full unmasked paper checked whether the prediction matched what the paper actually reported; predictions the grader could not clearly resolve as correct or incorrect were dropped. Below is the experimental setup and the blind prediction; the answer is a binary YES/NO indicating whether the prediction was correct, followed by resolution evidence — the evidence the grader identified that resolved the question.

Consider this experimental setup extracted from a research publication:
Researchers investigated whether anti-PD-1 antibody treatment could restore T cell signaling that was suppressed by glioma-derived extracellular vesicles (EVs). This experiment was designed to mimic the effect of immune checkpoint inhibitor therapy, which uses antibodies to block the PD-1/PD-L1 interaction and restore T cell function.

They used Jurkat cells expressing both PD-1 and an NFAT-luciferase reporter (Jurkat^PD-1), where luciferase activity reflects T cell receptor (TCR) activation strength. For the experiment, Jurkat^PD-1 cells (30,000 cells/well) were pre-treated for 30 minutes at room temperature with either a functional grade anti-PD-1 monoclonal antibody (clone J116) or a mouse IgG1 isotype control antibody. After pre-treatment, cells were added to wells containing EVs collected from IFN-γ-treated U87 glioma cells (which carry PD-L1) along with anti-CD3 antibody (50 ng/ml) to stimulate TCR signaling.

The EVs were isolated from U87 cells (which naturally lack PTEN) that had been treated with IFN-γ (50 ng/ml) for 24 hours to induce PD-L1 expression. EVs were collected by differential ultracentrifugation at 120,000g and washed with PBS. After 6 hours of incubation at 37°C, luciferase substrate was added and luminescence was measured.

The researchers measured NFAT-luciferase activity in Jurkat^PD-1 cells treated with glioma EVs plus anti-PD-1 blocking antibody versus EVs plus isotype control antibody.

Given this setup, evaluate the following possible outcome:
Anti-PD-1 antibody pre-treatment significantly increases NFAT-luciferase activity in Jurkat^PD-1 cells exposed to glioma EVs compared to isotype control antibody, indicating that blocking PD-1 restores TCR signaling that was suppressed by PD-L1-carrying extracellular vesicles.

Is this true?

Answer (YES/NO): YES